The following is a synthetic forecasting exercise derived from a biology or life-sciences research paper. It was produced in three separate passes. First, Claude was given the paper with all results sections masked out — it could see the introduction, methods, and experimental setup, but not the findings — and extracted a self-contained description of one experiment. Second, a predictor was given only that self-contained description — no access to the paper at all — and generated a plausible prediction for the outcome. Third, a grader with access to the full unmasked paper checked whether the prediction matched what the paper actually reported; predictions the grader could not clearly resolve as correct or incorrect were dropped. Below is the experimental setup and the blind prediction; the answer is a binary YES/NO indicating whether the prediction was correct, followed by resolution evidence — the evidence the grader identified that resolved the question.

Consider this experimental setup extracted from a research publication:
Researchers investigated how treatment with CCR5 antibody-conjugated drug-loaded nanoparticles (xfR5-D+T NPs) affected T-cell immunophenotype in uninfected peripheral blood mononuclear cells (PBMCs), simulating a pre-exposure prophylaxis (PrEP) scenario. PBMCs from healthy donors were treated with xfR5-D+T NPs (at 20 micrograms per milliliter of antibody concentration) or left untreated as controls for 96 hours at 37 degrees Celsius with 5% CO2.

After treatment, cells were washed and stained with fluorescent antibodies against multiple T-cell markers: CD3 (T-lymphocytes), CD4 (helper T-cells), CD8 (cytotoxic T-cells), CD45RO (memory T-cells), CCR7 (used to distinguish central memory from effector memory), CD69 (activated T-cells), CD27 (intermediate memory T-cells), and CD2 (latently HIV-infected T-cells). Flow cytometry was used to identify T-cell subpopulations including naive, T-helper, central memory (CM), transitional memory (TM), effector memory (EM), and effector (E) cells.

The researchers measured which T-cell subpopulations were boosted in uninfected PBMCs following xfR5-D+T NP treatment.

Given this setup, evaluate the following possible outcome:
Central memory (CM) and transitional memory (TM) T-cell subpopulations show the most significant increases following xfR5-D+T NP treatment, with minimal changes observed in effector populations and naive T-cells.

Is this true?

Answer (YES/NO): NO